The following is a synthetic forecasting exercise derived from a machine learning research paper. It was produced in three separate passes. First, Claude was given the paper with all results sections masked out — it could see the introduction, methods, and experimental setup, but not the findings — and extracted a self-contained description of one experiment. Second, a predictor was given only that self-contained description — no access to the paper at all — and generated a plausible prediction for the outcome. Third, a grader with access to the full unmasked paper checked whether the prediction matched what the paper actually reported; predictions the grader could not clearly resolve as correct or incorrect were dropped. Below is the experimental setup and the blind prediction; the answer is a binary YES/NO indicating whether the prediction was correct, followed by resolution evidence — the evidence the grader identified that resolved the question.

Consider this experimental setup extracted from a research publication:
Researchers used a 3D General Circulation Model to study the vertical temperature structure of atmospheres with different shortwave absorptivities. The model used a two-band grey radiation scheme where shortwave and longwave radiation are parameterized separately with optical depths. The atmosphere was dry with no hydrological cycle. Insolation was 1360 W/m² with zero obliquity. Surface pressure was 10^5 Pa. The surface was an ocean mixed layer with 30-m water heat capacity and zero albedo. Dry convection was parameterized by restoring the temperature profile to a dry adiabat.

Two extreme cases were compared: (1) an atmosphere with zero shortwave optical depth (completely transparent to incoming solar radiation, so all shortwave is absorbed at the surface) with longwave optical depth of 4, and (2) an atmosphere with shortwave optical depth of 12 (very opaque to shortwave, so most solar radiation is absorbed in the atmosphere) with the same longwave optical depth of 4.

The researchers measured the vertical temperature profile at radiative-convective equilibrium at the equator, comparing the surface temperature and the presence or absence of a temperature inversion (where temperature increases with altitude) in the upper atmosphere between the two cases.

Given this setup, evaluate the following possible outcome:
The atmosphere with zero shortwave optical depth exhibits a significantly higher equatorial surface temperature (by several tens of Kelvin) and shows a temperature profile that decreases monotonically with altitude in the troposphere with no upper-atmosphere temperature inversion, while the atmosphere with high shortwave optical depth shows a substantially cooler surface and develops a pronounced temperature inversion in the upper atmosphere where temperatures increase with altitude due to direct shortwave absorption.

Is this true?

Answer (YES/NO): YES